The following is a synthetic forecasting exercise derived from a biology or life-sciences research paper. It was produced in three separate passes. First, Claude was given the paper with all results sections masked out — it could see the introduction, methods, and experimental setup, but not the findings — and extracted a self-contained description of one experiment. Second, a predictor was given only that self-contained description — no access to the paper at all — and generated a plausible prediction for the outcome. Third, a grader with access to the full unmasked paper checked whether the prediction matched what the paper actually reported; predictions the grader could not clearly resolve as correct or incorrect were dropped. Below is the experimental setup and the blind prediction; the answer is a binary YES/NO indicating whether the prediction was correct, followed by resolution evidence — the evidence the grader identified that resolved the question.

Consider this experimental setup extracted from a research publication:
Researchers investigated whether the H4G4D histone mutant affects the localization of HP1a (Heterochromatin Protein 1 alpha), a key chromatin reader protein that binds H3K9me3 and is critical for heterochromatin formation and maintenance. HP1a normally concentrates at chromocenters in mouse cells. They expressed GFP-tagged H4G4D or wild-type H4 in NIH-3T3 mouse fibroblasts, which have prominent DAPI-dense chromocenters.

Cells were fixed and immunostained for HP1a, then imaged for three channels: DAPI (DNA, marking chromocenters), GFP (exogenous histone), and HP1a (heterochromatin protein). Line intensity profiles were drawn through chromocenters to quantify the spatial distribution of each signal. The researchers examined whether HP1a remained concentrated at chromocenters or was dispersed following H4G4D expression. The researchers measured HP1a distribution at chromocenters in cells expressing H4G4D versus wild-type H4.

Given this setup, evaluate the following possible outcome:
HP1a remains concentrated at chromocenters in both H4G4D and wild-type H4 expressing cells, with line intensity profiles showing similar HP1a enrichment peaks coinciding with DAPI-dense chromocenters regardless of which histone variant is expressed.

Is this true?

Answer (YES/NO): NO